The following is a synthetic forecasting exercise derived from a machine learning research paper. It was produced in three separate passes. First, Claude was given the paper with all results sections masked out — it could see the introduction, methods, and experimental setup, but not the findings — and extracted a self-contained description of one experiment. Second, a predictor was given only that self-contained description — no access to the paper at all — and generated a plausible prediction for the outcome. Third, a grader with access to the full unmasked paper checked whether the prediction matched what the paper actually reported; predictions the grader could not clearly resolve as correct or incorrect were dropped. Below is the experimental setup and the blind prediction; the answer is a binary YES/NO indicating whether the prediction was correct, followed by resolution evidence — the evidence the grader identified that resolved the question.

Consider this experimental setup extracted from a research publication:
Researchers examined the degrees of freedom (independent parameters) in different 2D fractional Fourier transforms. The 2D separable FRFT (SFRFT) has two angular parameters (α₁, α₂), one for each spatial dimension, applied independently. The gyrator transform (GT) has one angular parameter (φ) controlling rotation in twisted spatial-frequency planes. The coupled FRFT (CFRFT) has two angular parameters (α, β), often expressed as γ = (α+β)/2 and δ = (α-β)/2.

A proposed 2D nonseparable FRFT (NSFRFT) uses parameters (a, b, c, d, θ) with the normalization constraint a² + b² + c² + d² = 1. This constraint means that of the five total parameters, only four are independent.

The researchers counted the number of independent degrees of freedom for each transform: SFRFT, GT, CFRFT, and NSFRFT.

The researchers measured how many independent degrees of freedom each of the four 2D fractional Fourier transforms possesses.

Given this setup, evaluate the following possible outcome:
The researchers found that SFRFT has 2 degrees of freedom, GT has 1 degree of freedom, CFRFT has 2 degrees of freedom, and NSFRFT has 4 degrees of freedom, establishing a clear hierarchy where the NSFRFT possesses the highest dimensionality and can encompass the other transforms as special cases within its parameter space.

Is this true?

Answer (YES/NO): YES